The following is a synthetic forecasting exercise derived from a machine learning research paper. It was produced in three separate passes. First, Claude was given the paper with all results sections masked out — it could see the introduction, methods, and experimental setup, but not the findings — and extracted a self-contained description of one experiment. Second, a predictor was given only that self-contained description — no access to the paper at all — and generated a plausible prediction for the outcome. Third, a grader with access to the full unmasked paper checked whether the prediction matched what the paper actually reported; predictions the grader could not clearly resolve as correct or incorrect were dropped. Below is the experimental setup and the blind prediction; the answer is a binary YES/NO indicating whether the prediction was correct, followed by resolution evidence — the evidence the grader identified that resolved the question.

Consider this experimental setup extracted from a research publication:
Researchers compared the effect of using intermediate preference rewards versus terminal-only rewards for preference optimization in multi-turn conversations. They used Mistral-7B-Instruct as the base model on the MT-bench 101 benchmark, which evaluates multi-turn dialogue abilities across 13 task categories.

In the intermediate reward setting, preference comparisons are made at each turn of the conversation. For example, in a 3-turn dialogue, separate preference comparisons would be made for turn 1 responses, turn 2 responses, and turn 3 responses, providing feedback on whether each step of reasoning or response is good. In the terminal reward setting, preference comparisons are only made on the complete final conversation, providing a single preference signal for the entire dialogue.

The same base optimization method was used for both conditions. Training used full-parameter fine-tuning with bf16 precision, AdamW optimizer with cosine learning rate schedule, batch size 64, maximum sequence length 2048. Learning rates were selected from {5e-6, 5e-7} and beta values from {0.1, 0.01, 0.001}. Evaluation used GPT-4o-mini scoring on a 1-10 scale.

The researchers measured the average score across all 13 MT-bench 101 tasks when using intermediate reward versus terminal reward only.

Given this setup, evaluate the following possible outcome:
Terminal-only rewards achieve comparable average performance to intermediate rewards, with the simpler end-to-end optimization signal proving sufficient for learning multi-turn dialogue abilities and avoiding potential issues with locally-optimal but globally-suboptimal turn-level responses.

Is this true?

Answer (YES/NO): NO